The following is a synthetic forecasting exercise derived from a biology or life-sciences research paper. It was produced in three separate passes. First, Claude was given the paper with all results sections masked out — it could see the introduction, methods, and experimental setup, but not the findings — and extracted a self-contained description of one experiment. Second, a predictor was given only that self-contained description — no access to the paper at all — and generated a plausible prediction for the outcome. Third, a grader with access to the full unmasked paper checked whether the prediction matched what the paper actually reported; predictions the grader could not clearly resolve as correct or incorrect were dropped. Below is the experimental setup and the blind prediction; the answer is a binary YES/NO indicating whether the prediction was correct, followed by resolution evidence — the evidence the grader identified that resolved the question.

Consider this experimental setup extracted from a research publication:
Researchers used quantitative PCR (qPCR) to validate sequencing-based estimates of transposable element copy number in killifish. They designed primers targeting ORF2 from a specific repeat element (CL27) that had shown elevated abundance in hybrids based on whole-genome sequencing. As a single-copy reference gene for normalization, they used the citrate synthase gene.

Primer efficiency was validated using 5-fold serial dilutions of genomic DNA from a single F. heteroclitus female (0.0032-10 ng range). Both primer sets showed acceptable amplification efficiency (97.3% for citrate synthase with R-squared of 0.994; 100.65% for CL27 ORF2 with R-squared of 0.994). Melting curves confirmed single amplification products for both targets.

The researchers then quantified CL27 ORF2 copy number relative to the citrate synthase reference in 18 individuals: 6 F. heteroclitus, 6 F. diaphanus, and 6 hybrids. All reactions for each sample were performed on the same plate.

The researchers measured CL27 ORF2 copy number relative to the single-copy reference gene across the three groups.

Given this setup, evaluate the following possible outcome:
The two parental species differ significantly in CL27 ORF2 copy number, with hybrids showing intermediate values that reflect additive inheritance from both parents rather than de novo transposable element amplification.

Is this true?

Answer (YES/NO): NO